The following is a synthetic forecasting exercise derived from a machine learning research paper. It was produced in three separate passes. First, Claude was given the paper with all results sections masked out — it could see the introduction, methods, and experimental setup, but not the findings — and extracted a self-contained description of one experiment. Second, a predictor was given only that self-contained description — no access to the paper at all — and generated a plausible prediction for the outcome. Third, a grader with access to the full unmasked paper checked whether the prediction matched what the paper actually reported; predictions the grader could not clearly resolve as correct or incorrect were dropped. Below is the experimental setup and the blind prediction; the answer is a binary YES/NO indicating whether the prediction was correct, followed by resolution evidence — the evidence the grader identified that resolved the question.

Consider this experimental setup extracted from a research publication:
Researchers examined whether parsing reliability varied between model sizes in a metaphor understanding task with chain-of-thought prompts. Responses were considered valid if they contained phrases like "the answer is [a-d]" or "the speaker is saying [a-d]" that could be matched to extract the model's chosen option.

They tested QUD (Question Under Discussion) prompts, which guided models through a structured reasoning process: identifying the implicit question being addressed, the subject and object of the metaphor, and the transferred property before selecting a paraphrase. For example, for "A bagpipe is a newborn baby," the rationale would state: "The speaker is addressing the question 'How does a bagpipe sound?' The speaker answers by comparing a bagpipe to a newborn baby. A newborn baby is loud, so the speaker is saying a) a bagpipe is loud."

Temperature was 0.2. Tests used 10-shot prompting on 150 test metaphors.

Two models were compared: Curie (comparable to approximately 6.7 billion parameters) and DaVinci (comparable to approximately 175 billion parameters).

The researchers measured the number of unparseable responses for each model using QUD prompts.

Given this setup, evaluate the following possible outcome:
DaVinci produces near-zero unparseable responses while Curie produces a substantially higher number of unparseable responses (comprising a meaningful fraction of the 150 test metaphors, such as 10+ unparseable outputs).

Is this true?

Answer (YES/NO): NO